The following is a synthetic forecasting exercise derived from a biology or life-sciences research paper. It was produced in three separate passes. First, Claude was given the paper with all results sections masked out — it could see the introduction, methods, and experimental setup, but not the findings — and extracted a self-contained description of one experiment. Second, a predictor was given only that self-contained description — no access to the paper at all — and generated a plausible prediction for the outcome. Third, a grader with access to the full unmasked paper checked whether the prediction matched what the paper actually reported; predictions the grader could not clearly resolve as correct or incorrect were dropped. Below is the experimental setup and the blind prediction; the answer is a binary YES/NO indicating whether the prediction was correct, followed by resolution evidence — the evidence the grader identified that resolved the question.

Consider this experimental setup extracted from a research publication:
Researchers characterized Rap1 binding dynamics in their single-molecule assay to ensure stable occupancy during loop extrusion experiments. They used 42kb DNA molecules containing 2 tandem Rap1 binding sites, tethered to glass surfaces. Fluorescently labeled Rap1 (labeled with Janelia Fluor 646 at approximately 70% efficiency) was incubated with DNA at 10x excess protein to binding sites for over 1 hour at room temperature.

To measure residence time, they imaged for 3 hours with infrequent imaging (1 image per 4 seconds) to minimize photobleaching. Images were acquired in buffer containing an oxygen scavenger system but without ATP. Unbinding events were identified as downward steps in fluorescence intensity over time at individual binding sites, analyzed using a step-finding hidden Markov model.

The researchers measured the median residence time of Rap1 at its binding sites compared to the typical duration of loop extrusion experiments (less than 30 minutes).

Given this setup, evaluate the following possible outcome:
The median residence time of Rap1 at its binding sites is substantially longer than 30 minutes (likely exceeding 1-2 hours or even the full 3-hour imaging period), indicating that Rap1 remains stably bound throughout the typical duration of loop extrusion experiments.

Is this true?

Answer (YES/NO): YES